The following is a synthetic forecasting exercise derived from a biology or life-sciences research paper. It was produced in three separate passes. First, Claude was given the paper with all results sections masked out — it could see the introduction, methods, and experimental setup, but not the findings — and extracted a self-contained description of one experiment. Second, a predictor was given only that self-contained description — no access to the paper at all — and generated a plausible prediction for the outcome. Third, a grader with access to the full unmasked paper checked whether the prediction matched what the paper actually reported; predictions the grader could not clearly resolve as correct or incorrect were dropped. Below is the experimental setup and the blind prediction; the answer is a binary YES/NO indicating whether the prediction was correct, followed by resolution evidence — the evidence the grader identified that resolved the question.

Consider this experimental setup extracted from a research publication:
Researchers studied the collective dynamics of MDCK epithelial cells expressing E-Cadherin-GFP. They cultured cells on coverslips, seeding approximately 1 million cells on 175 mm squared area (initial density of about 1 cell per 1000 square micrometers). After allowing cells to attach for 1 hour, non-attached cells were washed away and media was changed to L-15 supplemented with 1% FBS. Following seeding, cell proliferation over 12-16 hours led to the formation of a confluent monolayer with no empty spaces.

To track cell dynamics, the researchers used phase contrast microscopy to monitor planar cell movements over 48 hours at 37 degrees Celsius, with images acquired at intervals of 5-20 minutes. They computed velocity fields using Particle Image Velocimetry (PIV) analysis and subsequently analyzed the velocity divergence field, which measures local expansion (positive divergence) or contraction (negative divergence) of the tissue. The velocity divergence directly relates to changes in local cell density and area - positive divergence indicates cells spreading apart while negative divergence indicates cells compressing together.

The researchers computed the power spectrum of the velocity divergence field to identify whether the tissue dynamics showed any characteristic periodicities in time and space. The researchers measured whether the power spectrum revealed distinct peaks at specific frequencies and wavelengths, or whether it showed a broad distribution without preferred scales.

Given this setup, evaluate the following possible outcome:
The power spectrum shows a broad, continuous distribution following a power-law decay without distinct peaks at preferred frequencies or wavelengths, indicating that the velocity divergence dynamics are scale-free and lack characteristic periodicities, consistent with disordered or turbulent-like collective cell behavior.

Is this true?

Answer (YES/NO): NO